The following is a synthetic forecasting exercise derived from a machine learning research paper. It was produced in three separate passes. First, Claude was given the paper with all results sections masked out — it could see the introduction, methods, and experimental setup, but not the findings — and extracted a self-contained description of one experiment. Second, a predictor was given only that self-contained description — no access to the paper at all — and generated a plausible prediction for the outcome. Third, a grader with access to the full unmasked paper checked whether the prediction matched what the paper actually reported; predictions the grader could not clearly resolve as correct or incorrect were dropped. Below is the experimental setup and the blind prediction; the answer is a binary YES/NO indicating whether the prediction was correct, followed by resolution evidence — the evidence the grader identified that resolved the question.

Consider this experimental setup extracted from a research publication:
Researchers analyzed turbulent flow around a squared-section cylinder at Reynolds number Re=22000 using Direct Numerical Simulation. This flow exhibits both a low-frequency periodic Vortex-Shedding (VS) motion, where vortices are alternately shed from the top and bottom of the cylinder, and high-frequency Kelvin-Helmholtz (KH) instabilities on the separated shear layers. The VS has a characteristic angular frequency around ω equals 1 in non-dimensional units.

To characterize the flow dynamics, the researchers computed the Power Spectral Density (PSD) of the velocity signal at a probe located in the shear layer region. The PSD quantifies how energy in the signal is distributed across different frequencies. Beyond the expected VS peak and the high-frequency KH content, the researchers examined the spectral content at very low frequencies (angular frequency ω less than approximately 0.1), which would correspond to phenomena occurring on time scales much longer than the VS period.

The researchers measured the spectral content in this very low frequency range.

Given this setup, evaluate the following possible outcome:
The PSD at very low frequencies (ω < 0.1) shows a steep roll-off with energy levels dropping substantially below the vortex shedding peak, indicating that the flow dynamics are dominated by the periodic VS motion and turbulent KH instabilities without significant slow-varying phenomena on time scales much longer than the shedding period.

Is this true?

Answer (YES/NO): NO